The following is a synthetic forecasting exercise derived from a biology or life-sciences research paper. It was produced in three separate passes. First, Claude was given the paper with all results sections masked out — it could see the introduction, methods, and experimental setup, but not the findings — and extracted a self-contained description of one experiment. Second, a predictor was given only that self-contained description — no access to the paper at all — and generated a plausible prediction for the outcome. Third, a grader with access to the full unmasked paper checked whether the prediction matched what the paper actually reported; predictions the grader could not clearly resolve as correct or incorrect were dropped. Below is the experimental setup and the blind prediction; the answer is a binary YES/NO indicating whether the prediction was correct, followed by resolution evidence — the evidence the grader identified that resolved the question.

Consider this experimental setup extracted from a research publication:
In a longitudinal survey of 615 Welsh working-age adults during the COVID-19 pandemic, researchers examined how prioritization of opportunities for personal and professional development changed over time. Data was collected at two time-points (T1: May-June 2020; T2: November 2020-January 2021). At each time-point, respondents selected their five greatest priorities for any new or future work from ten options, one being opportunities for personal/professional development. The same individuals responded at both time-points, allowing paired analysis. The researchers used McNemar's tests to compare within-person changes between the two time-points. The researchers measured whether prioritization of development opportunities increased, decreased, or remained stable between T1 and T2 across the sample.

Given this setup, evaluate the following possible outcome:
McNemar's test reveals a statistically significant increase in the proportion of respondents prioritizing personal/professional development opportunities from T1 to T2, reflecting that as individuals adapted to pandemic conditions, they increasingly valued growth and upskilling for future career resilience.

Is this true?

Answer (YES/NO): NO